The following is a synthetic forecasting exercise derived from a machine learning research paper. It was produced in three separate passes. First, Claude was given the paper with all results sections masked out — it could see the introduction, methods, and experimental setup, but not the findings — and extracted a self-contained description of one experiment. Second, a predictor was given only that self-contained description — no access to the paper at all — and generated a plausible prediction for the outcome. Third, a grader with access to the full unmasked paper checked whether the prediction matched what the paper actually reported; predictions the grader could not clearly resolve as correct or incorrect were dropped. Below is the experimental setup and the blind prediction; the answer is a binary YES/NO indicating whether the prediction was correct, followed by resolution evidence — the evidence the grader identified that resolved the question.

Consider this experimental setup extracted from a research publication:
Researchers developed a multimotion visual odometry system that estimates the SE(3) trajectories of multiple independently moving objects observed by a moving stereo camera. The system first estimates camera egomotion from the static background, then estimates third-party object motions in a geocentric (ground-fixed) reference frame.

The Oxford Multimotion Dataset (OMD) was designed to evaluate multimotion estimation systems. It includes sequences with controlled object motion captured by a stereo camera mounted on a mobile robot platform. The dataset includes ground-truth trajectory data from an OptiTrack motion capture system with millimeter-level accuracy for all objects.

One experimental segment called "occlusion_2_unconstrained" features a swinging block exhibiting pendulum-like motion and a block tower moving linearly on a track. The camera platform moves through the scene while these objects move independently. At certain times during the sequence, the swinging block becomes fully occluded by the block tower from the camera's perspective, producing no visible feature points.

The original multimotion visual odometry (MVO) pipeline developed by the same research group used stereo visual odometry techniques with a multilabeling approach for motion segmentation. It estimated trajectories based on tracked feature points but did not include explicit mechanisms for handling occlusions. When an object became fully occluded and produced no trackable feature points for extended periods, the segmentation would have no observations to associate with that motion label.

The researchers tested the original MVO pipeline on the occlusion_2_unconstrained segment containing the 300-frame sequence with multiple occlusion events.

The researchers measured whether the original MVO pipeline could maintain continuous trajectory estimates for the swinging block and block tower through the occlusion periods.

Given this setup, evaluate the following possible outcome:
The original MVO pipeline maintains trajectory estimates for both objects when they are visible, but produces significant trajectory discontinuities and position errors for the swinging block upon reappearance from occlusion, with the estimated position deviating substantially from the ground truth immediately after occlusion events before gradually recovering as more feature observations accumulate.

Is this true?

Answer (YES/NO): NO